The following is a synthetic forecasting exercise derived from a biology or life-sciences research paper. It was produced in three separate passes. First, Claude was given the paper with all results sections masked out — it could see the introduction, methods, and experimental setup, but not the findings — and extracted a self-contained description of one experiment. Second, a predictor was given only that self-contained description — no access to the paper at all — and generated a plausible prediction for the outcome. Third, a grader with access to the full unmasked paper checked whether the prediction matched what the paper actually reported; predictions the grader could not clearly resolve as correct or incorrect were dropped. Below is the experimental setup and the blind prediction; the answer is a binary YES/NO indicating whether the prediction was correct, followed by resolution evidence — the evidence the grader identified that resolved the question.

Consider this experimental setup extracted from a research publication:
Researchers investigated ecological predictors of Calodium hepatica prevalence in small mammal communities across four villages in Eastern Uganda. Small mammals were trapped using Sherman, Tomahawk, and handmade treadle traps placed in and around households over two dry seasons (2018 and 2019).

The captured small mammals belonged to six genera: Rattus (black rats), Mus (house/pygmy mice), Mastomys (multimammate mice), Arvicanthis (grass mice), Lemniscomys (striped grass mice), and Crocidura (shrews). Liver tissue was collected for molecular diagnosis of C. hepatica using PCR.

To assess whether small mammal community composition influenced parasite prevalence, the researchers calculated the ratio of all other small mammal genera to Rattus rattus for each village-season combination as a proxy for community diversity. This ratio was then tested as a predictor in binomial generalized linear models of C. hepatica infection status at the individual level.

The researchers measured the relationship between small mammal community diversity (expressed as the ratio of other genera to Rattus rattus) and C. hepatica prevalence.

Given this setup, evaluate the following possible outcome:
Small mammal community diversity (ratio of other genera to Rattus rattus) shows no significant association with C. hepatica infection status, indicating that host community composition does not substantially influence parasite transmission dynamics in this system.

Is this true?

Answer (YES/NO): NO